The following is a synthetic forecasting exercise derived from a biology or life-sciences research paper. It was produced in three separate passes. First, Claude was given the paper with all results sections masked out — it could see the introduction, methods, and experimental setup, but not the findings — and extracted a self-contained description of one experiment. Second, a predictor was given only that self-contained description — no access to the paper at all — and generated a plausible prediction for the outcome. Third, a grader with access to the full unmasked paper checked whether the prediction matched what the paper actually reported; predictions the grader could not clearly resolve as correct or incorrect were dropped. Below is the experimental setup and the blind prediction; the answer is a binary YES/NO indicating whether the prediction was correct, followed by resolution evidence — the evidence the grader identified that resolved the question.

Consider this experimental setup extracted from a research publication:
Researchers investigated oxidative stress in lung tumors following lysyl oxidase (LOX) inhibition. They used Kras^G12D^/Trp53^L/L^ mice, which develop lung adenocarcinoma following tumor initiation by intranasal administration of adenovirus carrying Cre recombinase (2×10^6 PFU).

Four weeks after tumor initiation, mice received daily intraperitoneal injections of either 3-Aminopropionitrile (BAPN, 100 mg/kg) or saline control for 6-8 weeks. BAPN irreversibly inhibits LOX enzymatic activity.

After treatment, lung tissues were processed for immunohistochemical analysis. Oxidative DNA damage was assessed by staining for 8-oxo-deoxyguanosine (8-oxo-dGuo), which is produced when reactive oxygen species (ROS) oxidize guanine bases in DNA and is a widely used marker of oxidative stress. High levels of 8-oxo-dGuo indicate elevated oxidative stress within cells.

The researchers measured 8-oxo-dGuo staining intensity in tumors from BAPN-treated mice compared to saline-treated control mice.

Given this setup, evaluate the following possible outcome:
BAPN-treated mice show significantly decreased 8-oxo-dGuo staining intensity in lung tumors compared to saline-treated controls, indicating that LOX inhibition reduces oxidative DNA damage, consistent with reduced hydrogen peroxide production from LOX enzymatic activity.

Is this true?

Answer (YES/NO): NO